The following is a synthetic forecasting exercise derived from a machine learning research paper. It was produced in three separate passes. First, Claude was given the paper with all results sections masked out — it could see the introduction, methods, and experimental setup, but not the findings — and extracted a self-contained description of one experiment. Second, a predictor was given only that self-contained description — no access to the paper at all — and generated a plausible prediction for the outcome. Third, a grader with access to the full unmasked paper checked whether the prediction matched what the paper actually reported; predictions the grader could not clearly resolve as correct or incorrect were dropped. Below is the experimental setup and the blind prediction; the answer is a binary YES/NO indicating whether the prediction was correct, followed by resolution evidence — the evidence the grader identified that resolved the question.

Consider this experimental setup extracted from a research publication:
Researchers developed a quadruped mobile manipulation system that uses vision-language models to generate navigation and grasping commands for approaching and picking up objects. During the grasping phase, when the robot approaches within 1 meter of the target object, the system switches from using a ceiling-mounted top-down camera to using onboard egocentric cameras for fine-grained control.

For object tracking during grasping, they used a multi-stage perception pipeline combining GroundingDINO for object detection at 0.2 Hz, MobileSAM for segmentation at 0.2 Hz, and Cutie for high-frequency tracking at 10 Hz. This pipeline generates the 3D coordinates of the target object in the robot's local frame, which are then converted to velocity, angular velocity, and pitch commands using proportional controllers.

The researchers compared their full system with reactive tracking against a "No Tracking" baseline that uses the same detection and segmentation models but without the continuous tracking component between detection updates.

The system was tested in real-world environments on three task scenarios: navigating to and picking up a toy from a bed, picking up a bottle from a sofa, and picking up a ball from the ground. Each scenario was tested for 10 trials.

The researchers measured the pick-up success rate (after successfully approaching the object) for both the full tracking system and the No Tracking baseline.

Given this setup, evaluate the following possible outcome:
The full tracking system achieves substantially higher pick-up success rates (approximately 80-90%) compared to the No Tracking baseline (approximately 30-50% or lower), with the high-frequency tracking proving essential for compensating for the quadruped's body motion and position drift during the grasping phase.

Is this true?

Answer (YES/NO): NO